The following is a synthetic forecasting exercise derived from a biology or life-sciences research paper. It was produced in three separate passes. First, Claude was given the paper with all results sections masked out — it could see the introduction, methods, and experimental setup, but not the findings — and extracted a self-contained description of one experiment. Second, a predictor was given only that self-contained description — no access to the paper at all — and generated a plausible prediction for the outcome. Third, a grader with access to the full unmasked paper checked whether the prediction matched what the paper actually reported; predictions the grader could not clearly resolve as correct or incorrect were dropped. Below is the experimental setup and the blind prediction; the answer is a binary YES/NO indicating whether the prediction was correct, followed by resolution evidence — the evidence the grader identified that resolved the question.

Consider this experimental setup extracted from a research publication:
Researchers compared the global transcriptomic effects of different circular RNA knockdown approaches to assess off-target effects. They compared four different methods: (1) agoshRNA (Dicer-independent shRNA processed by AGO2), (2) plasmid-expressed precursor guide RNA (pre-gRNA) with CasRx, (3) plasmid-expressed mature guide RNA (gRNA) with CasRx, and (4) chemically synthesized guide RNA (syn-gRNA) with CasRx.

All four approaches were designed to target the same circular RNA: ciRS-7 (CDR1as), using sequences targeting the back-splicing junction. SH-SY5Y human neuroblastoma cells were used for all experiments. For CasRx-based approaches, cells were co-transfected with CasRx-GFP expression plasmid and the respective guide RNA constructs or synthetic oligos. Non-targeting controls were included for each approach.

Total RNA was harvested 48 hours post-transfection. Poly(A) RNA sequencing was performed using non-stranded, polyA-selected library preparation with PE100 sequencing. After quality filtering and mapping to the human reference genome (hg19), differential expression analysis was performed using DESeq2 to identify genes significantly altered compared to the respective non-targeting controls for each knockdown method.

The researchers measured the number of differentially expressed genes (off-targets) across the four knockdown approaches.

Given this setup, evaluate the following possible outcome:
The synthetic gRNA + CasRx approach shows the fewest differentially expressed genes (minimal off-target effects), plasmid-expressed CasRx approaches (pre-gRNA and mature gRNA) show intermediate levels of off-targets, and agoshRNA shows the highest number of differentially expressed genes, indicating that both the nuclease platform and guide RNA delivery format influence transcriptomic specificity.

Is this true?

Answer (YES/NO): NO